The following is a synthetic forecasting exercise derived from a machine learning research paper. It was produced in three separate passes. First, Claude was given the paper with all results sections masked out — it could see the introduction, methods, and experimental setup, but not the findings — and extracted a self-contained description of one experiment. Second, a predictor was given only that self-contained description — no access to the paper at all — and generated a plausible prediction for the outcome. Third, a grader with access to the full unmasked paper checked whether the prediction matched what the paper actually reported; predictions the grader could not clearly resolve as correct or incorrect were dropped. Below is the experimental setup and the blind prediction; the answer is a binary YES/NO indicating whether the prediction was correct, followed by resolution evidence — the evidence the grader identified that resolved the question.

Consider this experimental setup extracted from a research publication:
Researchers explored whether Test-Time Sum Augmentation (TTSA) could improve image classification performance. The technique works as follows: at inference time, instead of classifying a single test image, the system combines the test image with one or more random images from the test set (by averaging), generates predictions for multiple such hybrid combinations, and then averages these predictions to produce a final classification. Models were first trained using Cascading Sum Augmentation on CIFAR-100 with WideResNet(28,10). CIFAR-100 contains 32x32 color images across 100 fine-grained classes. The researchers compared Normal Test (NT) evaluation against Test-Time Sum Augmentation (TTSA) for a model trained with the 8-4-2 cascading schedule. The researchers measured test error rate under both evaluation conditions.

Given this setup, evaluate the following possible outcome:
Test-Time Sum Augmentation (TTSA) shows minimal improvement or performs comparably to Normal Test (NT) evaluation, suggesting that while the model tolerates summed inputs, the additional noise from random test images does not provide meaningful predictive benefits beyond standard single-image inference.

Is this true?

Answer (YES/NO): NO